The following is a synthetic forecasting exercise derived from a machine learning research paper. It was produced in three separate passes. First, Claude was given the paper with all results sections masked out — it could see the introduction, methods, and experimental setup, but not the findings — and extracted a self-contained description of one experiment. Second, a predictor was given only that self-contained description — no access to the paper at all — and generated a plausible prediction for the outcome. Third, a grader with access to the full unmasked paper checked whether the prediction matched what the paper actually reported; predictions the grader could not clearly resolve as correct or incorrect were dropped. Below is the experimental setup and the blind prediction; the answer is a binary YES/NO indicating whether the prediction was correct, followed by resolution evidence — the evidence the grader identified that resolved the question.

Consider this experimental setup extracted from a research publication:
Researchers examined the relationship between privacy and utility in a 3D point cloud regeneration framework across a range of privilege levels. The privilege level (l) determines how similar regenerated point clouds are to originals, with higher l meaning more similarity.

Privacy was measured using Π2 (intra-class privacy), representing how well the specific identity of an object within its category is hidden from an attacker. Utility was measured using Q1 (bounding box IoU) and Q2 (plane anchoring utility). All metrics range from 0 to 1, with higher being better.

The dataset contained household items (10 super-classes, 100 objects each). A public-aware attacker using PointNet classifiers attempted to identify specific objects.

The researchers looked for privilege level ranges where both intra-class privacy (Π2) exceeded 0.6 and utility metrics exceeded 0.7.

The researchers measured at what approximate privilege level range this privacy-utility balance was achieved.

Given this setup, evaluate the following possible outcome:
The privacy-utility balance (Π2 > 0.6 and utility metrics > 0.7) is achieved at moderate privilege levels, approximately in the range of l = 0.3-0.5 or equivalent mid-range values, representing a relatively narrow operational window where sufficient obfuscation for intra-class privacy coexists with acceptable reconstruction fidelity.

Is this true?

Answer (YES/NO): NO